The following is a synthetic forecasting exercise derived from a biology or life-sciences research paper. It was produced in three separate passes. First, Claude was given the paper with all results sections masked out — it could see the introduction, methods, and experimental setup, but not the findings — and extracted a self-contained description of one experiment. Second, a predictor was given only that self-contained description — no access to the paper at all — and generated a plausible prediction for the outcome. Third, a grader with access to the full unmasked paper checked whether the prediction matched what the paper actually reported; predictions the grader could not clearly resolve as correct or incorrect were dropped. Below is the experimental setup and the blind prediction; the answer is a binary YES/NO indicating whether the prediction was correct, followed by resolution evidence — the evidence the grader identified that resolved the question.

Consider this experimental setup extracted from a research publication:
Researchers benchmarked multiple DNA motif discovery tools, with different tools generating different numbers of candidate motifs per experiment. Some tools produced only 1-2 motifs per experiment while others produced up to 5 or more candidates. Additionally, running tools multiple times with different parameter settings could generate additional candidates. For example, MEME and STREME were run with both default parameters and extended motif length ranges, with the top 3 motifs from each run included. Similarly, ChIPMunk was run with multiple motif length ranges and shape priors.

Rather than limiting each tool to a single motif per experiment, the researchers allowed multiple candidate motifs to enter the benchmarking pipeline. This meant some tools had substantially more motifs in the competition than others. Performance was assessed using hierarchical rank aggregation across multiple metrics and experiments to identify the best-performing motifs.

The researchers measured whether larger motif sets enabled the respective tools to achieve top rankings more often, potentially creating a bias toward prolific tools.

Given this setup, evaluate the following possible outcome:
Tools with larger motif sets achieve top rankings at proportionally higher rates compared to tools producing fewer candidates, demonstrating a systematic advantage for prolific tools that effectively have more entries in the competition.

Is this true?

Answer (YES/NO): NO